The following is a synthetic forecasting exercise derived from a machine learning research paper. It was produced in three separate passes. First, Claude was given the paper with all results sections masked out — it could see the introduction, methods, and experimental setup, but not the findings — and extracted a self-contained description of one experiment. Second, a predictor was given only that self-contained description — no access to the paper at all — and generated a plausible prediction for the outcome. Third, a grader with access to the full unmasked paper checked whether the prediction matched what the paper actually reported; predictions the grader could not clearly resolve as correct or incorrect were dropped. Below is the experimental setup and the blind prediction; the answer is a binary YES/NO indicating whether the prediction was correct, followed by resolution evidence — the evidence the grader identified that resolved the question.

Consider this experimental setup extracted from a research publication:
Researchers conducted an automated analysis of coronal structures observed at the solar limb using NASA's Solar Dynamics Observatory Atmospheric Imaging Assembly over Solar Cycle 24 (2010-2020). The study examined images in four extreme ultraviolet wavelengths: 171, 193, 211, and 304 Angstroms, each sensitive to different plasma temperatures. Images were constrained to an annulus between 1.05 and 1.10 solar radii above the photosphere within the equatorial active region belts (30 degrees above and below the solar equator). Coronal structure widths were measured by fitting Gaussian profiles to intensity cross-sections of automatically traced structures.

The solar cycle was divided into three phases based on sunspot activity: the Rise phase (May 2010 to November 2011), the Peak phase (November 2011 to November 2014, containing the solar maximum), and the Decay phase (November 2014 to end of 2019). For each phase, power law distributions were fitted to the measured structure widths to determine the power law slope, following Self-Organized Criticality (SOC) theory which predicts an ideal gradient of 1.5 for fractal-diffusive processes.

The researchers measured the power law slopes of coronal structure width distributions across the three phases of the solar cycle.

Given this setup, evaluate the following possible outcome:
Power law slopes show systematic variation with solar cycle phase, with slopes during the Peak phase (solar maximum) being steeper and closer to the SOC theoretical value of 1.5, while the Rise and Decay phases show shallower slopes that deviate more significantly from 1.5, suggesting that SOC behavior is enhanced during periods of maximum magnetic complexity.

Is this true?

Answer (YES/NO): NO